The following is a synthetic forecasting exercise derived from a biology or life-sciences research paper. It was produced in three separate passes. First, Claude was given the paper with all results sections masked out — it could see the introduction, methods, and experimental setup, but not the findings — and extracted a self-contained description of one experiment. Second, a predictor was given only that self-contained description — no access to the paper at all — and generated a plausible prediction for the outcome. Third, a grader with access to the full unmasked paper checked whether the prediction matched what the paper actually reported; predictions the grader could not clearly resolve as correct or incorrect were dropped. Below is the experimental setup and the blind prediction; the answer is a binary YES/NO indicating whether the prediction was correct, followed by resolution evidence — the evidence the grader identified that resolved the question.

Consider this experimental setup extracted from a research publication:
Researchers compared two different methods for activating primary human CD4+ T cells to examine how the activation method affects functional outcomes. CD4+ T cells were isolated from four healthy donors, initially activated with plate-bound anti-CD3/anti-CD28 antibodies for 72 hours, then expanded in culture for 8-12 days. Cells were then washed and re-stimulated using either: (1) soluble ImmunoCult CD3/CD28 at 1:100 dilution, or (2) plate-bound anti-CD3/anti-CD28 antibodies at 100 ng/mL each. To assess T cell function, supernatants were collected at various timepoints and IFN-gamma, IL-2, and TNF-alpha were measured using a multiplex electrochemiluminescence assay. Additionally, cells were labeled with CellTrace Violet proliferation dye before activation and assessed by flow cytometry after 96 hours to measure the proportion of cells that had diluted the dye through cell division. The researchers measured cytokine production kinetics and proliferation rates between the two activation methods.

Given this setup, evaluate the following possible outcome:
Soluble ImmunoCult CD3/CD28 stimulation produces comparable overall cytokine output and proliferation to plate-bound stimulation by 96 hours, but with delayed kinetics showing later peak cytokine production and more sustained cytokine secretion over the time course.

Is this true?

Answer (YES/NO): NO